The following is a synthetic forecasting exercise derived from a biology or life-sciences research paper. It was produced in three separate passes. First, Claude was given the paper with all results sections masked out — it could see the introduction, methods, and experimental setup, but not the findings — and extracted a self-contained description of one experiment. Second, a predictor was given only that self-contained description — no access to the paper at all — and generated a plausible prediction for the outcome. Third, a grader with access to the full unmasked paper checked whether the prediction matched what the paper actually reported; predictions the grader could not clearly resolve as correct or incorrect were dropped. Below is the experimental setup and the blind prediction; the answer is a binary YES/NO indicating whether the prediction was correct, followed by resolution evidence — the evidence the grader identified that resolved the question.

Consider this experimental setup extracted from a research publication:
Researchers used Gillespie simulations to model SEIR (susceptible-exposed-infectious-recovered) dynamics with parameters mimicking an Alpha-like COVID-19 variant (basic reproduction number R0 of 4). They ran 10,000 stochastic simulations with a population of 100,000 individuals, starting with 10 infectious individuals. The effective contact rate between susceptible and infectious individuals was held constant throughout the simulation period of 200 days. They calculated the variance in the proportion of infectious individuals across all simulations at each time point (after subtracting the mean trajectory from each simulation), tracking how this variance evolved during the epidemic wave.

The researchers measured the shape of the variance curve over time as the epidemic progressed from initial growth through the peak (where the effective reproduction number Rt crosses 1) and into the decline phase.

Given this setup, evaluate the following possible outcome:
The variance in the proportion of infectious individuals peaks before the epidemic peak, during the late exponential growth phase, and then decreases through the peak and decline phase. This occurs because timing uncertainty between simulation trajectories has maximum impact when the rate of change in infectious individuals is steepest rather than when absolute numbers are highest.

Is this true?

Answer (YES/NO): NO